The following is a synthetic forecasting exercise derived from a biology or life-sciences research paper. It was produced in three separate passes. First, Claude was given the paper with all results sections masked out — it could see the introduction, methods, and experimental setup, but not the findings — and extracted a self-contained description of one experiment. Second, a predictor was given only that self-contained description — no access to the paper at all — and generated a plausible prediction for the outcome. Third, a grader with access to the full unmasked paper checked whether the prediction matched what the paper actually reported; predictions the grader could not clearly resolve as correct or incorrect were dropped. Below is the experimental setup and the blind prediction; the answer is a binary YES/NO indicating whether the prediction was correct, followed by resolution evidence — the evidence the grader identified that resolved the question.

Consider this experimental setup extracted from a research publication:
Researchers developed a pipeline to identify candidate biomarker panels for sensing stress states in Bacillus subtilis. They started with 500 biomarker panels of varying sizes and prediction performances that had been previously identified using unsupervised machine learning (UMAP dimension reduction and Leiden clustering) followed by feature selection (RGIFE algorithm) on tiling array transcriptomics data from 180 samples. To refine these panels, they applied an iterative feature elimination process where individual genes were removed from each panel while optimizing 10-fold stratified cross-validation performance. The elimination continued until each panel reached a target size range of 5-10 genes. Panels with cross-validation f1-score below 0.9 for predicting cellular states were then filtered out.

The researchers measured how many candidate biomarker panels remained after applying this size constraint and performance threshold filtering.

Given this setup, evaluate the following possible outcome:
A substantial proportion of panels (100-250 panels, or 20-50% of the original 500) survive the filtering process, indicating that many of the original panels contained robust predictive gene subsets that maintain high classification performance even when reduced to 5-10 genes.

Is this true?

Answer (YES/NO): NO